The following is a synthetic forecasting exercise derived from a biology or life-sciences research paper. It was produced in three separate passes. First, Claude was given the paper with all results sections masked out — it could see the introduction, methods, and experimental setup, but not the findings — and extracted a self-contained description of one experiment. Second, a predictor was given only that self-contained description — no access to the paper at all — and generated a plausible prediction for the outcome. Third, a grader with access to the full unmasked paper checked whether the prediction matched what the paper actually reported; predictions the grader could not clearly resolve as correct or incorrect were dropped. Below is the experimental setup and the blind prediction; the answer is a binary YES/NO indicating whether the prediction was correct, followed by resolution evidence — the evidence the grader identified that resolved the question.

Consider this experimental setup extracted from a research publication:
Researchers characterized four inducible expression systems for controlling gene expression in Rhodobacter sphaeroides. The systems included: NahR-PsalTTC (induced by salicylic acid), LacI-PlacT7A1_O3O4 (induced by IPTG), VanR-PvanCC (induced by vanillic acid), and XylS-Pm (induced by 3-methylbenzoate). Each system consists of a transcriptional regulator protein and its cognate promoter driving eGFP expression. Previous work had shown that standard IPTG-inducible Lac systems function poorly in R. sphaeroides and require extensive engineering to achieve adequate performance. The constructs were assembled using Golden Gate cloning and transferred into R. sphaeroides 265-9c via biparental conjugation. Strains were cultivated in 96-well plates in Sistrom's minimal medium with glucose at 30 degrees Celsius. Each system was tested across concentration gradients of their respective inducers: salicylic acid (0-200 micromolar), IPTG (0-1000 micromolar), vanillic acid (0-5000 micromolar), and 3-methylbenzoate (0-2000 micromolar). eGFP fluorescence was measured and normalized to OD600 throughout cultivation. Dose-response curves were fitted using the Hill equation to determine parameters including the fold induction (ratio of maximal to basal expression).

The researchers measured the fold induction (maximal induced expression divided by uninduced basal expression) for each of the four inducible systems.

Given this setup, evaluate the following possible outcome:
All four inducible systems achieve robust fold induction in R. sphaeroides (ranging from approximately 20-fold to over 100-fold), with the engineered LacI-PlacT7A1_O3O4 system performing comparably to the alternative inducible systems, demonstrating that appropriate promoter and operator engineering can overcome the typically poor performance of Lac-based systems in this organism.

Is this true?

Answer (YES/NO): NO